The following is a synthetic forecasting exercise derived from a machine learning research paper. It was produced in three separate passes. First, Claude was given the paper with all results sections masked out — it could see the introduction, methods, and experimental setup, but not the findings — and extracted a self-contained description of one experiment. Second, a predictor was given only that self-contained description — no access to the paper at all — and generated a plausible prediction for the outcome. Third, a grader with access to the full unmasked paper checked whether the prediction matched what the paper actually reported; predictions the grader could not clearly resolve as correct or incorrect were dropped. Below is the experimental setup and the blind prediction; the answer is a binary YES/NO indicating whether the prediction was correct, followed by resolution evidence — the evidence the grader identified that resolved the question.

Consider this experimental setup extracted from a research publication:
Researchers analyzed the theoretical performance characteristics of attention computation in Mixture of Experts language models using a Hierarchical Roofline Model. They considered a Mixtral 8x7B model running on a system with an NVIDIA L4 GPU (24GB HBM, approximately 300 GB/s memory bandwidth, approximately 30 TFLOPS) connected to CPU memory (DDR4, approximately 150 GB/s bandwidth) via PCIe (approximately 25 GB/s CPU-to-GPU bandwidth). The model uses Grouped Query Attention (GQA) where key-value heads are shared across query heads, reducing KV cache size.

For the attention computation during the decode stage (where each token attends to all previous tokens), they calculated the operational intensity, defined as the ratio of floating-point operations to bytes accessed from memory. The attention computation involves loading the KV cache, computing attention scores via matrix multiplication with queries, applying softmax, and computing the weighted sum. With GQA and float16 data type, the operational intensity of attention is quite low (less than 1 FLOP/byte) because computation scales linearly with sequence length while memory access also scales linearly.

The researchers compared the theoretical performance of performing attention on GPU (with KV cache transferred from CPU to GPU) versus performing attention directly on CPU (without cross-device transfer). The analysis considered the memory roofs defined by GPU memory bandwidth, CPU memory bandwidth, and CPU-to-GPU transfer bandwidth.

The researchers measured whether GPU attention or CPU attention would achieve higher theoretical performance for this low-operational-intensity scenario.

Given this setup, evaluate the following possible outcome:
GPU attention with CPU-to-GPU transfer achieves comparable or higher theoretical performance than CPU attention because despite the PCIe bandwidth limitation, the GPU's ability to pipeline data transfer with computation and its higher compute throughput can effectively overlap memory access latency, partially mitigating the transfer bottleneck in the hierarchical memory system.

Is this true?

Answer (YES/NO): NO